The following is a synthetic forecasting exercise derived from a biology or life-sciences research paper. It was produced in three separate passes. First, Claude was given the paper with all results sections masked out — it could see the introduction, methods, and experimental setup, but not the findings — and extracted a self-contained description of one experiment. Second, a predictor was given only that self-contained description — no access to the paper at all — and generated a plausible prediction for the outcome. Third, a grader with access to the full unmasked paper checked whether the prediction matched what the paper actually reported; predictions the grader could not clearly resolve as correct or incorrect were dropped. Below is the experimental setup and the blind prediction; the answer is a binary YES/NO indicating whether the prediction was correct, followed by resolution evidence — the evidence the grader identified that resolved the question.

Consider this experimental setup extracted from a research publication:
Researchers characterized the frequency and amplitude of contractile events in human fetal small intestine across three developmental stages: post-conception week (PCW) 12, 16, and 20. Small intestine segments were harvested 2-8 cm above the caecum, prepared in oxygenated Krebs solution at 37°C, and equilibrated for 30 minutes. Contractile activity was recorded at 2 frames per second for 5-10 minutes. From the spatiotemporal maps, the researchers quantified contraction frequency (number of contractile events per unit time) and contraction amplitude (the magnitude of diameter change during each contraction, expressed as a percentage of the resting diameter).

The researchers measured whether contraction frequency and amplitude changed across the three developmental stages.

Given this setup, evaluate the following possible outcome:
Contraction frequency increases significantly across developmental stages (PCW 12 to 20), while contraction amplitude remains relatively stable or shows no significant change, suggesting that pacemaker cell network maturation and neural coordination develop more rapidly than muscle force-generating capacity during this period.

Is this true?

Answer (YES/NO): NO